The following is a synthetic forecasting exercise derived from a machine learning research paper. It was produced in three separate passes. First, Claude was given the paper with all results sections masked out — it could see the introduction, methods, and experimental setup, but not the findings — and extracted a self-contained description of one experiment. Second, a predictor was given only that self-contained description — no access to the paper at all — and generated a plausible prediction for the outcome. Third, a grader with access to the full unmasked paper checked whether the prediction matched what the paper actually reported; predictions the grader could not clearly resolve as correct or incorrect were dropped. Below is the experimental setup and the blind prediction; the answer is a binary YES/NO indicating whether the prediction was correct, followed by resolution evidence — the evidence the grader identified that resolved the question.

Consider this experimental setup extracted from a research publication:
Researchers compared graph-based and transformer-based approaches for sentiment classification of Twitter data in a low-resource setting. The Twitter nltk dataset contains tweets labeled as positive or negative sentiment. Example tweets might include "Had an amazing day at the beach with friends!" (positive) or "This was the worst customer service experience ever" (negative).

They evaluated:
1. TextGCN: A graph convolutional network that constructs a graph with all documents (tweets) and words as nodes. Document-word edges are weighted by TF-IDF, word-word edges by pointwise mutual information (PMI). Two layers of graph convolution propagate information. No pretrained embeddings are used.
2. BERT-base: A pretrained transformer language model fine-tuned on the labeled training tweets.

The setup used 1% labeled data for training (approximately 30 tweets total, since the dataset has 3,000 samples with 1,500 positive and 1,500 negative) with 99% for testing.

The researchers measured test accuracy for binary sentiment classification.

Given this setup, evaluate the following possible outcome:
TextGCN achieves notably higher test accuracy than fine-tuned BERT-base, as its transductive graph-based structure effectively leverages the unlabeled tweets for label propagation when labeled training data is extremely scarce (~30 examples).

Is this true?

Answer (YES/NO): YES